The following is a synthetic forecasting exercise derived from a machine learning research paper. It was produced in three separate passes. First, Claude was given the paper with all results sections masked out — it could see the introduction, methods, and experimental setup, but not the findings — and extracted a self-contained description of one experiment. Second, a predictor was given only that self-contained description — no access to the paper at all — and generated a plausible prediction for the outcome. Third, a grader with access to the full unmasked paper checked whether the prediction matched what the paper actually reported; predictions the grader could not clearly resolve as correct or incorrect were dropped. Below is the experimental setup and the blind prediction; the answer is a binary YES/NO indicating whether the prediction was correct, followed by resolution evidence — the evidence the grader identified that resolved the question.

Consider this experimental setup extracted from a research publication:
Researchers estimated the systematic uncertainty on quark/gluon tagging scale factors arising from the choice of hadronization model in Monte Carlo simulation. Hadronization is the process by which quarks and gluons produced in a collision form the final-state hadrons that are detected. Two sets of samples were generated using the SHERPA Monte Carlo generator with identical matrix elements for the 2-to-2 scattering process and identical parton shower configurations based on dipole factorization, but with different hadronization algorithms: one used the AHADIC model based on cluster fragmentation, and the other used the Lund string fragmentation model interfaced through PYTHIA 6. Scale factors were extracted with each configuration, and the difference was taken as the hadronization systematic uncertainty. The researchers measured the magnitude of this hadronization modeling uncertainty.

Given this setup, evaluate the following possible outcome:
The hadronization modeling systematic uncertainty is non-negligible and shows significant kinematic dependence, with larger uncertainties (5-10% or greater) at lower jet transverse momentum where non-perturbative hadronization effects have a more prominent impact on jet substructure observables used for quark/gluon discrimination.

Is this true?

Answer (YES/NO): NO